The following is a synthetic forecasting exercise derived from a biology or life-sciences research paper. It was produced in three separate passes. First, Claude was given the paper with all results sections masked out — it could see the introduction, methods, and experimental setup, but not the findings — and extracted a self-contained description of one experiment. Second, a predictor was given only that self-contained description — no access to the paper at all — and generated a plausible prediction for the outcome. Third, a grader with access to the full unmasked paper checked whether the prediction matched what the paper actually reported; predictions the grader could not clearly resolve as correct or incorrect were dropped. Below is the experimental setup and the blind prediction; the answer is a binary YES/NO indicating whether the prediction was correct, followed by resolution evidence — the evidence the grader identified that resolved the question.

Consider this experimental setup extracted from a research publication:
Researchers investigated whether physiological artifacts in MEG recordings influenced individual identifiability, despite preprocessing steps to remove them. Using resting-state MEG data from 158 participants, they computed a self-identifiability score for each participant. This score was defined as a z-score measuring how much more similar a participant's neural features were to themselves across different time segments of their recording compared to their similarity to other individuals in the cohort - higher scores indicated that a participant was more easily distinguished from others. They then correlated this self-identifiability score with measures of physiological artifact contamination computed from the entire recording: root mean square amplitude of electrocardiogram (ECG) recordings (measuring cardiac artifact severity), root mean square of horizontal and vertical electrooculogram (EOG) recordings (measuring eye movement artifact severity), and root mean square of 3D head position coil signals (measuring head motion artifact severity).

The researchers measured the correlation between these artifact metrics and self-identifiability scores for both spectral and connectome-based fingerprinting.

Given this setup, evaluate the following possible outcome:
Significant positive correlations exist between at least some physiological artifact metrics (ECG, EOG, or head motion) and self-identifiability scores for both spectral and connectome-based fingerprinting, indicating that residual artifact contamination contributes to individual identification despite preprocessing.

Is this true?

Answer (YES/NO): NO